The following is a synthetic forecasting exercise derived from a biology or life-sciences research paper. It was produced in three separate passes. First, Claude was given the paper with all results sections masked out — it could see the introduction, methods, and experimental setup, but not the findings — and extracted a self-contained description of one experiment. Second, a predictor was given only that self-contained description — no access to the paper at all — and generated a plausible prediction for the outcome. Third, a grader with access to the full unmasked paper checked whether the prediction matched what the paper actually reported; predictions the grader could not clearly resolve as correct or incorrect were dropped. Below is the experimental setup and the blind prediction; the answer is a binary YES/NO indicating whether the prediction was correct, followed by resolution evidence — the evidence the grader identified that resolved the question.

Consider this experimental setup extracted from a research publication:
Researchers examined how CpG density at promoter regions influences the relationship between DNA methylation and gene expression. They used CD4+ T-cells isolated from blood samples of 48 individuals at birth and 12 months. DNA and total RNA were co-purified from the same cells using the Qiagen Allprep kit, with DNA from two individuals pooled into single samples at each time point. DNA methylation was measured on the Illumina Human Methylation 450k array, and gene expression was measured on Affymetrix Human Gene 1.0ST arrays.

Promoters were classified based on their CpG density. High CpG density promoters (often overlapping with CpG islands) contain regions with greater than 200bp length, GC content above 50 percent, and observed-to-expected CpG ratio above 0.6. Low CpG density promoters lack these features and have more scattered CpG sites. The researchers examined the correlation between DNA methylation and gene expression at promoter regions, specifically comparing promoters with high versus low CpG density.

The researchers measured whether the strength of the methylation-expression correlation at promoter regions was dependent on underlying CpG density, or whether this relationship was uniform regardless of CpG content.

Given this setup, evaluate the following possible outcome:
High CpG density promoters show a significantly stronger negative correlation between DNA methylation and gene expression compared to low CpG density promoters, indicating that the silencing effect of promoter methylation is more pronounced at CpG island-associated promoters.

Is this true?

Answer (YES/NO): NO